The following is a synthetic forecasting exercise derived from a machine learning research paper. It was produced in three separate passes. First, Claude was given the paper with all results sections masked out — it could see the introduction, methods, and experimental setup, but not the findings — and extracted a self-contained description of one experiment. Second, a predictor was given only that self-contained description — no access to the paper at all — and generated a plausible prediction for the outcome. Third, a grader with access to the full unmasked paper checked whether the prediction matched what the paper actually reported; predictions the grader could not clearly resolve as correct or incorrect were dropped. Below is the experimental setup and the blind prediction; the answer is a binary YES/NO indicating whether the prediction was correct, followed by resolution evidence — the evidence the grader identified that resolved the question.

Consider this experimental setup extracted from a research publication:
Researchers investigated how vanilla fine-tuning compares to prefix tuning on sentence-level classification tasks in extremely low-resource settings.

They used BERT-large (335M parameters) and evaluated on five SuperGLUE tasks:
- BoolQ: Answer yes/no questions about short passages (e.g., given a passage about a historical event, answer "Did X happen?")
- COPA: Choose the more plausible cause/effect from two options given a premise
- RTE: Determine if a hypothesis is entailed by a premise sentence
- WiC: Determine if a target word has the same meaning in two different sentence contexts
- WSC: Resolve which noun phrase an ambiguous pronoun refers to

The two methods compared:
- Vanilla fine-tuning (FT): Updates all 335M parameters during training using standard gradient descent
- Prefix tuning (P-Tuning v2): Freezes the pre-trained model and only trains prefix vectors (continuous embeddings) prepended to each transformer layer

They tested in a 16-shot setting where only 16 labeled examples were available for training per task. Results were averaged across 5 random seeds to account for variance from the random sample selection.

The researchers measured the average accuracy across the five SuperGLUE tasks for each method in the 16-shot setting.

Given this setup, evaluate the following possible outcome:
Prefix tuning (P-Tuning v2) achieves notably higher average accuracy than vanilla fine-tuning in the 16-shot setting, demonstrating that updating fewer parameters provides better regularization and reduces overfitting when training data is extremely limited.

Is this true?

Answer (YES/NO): NO